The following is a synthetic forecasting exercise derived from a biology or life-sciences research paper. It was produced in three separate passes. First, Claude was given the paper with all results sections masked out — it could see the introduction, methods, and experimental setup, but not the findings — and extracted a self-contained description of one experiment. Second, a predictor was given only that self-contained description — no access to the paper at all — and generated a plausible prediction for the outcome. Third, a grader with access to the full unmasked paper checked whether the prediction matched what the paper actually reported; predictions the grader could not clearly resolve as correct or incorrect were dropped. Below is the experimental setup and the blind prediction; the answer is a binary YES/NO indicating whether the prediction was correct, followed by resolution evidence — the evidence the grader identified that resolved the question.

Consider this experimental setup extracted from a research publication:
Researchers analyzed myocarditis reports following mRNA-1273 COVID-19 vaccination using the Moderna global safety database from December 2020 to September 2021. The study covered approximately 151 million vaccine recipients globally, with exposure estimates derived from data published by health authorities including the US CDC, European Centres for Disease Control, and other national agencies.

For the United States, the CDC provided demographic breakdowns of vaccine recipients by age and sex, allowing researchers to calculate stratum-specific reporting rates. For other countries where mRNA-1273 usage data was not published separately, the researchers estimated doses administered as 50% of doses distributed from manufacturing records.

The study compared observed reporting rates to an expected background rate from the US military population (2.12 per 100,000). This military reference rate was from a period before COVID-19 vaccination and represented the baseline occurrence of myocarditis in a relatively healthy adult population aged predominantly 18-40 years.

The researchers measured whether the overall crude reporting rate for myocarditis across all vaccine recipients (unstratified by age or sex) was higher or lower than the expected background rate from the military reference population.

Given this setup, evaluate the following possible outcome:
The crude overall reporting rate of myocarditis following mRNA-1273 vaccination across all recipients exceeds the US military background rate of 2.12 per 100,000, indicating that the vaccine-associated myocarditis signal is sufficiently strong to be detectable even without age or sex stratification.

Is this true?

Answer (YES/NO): NO